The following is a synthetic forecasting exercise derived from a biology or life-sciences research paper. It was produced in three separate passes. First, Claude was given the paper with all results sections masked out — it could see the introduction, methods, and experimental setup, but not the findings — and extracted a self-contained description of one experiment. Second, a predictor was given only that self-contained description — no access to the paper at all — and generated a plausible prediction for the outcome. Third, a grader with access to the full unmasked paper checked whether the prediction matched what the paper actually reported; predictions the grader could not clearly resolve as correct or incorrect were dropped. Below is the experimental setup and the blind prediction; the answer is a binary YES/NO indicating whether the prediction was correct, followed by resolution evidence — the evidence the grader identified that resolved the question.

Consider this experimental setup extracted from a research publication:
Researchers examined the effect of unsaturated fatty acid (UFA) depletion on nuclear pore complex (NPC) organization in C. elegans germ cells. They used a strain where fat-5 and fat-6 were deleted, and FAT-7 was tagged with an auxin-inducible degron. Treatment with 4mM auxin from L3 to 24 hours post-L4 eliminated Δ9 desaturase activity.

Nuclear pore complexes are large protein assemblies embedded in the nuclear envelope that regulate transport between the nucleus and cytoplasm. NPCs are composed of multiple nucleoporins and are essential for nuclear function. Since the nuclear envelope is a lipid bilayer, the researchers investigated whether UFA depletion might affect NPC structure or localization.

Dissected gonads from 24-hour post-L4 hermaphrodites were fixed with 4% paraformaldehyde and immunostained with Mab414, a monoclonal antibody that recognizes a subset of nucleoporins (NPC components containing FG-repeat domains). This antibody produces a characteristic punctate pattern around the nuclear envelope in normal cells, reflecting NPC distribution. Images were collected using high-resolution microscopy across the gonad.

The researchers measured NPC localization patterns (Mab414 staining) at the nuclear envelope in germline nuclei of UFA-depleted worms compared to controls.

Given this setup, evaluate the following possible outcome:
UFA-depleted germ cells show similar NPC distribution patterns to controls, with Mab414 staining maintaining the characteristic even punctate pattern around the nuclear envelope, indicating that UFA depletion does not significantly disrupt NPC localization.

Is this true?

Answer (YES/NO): YES